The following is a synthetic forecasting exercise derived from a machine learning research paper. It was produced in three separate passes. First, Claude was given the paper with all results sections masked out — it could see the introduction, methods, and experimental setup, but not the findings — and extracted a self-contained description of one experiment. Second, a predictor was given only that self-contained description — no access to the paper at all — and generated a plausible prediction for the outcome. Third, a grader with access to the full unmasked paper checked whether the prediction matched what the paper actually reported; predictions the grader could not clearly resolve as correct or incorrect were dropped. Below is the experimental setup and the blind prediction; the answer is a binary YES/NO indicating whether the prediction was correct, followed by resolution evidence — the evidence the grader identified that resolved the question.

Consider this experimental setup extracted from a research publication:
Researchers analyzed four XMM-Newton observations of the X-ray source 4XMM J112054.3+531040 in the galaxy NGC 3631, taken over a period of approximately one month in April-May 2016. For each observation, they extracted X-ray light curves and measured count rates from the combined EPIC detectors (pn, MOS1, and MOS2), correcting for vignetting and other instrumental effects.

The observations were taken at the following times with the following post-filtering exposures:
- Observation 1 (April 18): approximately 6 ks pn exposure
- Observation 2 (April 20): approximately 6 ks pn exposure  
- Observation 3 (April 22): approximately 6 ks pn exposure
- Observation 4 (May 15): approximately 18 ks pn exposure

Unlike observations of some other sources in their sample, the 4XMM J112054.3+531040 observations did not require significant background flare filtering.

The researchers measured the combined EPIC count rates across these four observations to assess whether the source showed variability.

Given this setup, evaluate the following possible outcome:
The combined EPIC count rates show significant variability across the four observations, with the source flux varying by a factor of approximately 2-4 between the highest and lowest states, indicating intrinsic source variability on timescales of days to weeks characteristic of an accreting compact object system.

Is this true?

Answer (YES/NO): YES